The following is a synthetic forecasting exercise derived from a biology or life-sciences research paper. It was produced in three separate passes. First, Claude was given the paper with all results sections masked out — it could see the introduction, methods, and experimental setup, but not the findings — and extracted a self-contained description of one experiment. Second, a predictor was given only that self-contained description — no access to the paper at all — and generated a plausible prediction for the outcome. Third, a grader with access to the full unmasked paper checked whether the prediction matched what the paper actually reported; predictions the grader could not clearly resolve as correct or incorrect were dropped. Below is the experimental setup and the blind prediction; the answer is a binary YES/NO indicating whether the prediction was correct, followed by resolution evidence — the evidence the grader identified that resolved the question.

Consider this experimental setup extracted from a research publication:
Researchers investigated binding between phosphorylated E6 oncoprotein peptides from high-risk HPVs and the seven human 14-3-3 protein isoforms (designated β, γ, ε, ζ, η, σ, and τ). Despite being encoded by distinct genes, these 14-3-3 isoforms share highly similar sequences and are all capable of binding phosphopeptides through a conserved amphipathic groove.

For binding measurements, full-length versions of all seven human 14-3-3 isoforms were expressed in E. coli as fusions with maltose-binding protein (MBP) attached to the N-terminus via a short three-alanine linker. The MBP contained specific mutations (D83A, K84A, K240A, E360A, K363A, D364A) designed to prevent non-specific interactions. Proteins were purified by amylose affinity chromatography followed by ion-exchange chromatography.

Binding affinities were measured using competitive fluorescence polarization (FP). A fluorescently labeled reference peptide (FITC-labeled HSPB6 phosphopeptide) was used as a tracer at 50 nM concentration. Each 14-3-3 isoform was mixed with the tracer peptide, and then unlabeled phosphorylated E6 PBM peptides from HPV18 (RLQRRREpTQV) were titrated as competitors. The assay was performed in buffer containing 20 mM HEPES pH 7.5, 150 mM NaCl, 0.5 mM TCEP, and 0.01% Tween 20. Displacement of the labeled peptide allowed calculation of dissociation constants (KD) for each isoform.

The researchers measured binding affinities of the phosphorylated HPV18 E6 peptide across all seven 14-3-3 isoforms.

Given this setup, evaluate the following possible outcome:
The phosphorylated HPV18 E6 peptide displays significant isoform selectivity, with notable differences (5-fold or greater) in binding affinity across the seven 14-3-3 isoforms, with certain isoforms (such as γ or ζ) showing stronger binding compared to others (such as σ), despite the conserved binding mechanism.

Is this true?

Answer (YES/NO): YES